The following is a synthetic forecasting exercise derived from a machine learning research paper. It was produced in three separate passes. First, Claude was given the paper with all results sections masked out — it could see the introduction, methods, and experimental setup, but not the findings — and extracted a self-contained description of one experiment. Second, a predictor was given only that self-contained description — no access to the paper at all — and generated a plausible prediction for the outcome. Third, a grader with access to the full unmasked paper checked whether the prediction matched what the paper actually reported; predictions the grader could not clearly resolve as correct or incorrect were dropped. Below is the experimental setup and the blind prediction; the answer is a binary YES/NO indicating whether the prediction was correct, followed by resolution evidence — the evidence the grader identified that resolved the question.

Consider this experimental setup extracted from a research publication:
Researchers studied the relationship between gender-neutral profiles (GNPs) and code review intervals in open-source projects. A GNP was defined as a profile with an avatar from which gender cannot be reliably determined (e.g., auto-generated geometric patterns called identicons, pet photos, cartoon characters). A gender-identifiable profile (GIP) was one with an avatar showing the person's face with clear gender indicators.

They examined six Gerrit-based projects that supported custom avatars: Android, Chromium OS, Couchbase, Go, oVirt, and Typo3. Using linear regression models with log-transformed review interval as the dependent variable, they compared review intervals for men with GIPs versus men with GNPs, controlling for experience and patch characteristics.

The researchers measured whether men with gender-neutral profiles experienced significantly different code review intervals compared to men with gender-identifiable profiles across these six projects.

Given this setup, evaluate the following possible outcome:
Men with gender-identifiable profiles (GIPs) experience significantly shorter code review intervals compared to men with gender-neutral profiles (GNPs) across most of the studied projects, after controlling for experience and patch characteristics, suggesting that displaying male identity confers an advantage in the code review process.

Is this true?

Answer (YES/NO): YES